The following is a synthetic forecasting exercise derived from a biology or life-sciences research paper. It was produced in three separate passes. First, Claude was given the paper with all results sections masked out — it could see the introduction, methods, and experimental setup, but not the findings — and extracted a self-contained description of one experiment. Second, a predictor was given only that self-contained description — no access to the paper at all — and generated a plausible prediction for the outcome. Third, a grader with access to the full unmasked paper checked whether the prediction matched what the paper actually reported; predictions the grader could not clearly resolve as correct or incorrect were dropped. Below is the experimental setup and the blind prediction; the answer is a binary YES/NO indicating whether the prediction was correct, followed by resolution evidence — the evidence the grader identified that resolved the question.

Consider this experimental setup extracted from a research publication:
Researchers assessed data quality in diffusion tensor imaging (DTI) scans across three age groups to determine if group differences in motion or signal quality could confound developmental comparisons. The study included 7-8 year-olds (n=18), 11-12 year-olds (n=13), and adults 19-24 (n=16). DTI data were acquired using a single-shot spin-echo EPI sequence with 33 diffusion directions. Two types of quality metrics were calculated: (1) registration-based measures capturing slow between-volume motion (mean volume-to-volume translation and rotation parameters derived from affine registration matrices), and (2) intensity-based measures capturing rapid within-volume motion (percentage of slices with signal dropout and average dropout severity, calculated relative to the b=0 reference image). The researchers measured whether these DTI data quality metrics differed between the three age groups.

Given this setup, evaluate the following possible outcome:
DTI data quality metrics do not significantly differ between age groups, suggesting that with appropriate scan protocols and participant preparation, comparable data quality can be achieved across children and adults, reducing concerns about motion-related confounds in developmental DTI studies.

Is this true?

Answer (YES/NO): YES